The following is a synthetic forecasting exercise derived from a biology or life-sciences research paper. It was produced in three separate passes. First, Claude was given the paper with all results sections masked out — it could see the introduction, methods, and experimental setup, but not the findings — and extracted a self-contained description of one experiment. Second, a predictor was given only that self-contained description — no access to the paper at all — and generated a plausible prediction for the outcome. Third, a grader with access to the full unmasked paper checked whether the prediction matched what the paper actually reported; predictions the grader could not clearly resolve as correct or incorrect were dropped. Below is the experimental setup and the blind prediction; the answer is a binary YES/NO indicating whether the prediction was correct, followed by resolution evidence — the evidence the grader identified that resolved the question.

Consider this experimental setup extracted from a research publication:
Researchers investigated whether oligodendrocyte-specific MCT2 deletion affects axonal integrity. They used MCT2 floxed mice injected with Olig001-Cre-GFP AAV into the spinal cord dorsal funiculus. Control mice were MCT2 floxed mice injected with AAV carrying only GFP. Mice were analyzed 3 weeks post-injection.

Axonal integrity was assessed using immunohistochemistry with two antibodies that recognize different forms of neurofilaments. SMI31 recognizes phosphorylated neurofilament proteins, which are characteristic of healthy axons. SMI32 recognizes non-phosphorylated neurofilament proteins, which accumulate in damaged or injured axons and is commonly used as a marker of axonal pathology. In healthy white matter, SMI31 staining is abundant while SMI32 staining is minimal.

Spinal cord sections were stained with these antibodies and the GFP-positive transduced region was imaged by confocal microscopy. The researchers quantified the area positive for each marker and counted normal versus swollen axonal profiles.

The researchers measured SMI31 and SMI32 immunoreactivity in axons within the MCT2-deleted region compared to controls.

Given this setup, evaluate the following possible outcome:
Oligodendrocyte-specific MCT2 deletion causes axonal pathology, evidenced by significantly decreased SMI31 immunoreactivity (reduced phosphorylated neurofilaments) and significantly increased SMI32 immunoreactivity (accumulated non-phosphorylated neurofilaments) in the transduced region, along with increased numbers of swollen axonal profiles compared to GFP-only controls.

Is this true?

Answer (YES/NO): NO